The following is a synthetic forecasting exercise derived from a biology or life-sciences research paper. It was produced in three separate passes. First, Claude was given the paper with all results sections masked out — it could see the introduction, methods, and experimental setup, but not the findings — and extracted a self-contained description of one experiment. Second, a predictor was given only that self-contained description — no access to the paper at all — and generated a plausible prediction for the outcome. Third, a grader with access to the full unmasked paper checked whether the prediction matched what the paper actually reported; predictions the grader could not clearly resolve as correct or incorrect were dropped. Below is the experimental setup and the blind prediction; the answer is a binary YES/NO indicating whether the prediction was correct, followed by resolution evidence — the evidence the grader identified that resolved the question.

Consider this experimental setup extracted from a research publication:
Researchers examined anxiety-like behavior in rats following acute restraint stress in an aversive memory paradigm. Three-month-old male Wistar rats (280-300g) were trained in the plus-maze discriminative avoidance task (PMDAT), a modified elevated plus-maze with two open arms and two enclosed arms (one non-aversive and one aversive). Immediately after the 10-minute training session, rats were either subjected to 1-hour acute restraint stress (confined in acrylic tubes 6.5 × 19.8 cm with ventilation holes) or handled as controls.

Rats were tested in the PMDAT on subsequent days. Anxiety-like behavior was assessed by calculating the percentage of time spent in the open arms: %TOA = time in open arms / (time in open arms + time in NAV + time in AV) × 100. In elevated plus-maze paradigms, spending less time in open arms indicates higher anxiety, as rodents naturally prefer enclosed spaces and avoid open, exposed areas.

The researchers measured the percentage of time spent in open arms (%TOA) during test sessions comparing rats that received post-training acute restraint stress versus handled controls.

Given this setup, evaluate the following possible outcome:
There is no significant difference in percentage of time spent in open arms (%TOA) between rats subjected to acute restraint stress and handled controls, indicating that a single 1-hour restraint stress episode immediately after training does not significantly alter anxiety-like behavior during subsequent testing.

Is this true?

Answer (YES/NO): NO